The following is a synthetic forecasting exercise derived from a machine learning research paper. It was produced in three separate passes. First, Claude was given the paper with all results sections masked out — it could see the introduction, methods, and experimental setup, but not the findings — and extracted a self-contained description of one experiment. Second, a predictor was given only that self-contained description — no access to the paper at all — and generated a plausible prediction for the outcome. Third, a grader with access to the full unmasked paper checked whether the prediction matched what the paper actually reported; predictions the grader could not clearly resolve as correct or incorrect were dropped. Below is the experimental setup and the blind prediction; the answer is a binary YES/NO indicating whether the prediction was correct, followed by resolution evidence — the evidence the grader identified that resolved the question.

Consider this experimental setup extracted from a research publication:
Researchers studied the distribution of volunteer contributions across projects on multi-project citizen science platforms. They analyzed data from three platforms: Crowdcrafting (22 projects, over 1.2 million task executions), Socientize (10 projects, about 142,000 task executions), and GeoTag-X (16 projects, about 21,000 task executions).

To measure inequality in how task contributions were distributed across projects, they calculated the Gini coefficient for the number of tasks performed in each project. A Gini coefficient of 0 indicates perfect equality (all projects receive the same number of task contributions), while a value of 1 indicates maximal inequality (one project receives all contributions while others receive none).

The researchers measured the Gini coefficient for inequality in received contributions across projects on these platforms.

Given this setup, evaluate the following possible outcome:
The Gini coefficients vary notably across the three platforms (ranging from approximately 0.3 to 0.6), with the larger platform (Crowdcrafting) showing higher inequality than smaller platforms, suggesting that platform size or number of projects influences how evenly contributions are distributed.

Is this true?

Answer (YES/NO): NO